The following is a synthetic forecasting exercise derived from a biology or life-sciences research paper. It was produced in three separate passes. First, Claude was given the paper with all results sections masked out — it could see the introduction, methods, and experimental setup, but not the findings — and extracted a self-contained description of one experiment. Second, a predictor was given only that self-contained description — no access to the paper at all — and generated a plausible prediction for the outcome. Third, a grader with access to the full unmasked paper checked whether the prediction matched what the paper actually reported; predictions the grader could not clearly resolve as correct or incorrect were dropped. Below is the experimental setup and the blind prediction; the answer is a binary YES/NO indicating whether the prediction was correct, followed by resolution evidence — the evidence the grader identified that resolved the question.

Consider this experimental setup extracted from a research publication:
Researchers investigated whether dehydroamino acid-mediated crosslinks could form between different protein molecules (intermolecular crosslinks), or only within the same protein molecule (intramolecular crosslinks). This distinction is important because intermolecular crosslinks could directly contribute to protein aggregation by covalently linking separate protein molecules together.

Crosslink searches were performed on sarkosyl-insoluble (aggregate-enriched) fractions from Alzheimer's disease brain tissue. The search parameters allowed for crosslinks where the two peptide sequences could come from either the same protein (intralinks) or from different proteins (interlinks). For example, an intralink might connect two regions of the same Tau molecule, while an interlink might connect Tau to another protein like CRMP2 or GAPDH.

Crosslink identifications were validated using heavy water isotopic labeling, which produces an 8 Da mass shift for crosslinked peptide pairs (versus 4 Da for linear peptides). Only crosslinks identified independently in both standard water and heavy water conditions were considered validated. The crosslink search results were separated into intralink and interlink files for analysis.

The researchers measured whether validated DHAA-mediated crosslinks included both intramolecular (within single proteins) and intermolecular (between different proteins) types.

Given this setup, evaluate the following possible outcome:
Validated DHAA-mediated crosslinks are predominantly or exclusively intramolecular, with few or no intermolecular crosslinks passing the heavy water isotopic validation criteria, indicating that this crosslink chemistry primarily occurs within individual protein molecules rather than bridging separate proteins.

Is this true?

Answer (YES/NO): NO